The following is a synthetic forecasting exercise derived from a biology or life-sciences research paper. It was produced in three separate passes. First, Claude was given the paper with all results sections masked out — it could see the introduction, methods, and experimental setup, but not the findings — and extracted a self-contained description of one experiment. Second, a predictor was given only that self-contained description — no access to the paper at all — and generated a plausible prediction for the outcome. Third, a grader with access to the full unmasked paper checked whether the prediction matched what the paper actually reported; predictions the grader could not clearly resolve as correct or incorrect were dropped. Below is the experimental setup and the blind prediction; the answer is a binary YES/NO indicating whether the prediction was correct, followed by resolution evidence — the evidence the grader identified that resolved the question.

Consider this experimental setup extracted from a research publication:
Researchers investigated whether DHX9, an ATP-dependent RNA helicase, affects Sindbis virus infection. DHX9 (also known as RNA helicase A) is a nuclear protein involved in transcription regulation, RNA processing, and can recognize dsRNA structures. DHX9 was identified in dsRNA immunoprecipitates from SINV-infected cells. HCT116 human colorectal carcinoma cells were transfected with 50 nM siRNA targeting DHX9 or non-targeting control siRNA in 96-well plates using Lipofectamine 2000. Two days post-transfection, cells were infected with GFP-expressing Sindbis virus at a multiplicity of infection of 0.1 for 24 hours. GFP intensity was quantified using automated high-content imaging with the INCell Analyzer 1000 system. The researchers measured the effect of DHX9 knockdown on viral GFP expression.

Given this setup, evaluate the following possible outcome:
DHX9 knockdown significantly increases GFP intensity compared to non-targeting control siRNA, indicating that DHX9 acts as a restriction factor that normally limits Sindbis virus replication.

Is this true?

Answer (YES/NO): NO